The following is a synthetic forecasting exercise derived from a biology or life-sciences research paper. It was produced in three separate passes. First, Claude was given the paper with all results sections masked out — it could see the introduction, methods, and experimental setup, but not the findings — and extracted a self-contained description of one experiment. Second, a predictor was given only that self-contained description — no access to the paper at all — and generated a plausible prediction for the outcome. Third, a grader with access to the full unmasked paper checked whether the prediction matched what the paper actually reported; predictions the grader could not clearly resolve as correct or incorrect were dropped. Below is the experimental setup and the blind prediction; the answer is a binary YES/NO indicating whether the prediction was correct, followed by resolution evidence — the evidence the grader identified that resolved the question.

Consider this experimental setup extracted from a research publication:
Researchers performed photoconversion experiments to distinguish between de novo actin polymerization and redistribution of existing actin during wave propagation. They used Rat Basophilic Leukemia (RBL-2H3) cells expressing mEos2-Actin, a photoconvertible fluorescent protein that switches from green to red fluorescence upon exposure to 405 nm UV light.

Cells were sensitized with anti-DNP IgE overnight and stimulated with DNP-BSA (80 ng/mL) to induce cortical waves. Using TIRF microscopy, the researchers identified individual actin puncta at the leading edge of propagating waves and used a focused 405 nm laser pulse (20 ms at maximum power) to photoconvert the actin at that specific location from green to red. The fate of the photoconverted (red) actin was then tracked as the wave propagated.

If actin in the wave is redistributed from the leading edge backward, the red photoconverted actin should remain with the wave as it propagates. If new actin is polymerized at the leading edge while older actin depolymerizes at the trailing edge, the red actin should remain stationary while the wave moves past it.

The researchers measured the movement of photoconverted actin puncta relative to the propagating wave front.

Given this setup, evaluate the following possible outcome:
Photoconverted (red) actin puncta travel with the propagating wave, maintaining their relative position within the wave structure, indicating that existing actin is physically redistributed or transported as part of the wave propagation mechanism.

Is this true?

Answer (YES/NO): NO